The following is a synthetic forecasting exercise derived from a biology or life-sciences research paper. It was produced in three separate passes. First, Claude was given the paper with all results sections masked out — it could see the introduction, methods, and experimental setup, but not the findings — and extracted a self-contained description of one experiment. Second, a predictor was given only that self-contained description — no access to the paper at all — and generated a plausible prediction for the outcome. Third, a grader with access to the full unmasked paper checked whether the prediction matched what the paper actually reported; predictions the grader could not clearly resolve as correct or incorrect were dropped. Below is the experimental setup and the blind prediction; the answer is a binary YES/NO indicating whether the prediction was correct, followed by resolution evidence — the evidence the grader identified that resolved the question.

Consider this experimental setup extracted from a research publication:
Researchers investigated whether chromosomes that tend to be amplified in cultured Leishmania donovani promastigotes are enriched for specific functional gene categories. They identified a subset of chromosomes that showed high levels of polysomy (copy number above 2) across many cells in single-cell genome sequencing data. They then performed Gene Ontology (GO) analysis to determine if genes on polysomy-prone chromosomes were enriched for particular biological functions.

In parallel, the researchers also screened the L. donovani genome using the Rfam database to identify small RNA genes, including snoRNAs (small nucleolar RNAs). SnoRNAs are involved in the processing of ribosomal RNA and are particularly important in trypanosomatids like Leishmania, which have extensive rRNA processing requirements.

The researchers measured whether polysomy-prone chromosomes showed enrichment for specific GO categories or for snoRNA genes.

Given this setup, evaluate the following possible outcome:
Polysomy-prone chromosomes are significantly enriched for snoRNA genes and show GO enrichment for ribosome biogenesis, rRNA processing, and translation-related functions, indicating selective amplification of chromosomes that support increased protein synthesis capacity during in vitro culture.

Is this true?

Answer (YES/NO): NO